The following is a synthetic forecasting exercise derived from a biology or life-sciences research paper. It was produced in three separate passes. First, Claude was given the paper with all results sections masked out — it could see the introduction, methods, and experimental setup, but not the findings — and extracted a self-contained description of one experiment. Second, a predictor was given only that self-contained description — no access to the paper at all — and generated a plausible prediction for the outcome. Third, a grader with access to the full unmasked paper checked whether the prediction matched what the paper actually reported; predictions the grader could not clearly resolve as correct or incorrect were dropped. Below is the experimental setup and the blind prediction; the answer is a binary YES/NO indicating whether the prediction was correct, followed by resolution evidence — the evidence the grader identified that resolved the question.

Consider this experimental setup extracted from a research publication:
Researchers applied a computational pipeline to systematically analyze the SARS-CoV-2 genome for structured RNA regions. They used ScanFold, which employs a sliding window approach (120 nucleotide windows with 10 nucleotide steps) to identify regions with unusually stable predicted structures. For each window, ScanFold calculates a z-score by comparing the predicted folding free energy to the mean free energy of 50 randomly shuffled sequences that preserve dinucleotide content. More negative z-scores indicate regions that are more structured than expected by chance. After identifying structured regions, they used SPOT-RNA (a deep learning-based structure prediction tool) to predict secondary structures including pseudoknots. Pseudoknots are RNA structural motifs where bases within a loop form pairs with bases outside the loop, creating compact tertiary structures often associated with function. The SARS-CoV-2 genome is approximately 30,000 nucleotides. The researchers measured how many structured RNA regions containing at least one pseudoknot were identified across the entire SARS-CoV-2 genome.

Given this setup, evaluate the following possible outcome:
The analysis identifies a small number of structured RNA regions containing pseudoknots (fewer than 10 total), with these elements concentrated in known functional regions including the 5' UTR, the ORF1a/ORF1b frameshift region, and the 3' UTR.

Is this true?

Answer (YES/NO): NO